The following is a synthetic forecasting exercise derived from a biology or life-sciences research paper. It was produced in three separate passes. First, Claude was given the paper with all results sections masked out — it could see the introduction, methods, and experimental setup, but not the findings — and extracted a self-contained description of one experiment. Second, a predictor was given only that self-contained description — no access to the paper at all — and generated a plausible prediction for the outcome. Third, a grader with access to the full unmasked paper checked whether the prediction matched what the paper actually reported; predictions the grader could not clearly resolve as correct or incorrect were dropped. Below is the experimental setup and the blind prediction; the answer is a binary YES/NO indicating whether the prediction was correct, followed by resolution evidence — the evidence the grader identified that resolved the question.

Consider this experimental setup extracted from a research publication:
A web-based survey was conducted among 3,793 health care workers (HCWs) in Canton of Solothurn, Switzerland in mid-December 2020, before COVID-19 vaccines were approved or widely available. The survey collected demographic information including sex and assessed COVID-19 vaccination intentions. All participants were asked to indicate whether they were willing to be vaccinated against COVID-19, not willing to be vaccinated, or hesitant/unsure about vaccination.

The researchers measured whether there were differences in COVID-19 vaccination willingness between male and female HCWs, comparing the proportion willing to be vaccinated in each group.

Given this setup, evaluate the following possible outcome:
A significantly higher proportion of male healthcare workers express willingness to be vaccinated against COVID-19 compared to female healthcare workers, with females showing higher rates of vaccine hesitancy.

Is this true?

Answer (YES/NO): YES